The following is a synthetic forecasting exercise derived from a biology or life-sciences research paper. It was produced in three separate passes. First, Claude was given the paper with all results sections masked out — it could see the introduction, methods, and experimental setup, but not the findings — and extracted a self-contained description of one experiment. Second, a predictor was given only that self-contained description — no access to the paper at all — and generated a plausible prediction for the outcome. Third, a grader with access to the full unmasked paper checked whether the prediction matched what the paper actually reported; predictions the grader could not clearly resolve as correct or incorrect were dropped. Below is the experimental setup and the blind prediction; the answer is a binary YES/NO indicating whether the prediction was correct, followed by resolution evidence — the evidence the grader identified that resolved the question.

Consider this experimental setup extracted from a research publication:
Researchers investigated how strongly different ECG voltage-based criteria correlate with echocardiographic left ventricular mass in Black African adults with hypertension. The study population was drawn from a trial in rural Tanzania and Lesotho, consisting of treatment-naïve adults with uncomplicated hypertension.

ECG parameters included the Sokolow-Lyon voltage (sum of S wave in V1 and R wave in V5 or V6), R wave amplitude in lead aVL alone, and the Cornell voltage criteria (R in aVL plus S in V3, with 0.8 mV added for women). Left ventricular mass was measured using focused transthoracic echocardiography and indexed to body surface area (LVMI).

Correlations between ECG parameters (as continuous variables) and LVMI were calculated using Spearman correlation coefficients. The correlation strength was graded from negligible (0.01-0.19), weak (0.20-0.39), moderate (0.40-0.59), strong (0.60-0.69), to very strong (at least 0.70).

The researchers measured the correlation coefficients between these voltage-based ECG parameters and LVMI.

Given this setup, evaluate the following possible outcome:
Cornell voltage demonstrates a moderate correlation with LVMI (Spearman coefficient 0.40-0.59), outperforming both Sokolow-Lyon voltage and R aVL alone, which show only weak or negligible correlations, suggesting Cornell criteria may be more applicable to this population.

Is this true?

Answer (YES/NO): NO